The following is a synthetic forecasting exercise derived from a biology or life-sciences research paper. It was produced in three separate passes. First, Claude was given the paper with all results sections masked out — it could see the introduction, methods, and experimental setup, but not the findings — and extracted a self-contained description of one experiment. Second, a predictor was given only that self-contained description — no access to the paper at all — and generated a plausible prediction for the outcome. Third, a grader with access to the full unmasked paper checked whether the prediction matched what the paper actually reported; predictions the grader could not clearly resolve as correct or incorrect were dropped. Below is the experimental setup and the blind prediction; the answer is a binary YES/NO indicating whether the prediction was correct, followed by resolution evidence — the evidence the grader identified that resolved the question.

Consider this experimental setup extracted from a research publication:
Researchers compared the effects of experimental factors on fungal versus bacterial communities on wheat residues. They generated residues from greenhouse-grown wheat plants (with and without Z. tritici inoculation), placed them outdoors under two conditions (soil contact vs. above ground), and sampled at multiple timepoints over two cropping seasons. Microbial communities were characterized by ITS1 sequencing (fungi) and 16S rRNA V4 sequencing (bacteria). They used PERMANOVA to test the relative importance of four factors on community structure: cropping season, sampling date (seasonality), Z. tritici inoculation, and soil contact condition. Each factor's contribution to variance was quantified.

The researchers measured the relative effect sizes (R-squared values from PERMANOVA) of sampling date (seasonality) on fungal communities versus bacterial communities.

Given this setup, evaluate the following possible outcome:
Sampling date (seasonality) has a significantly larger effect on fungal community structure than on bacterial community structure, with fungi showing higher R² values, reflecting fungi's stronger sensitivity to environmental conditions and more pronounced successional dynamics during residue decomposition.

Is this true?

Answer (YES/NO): YES